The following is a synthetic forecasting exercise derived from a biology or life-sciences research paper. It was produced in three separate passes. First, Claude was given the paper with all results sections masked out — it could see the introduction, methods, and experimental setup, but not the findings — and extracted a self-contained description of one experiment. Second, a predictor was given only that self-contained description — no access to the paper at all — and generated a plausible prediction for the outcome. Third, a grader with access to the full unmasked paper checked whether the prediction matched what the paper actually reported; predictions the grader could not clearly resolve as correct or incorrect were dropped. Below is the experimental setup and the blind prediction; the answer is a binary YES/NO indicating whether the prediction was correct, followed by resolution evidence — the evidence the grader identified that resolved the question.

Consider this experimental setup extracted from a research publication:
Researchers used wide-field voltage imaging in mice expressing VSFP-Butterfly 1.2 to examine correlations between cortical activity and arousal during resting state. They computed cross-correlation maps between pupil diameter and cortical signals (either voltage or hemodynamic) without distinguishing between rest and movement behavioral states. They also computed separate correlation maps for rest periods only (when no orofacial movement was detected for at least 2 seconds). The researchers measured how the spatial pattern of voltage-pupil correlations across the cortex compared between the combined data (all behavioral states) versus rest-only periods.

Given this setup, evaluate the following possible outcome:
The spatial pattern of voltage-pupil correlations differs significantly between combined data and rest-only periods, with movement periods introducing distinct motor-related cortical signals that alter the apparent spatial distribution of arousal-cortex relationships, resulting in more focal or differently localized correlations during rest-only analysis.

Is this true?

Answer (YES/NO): YES